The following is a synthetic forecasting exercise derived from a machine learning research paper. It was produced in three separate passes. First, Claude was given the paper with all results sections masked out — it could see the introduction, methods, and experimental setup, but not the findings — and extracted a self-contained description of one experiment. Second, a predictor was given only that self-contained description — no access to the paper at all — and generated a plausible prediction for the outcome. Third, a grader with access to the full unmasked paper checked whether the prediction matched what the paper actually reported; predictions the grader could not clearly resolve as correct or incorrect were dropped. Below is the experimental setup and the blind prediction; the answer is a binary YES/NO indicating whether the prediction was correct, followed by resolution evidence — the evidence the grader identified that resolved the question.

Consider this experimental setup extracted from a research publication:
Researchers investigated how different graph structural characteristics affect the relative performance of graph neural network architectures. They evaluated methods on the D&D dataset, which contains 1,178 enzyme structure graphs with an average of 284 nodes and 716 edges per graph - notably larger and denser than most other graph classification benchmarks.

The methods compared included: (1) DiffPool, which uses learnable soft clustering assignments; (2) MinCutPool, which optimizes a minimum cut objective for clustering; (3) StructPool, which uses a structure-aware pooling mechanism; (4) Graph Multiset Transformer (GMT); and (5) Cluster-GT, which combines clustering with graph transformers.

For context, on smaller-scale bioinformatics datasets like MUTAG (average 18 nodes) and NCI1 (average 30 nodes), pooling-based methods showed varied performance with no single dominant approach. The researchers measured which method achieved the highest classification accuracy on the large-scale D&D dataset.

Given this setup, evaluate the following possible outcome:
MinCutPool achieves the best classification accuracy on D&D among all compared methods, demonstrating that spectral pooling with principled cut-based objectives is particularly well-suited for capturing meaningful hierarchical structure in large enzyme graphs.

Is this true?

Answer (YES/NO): NO